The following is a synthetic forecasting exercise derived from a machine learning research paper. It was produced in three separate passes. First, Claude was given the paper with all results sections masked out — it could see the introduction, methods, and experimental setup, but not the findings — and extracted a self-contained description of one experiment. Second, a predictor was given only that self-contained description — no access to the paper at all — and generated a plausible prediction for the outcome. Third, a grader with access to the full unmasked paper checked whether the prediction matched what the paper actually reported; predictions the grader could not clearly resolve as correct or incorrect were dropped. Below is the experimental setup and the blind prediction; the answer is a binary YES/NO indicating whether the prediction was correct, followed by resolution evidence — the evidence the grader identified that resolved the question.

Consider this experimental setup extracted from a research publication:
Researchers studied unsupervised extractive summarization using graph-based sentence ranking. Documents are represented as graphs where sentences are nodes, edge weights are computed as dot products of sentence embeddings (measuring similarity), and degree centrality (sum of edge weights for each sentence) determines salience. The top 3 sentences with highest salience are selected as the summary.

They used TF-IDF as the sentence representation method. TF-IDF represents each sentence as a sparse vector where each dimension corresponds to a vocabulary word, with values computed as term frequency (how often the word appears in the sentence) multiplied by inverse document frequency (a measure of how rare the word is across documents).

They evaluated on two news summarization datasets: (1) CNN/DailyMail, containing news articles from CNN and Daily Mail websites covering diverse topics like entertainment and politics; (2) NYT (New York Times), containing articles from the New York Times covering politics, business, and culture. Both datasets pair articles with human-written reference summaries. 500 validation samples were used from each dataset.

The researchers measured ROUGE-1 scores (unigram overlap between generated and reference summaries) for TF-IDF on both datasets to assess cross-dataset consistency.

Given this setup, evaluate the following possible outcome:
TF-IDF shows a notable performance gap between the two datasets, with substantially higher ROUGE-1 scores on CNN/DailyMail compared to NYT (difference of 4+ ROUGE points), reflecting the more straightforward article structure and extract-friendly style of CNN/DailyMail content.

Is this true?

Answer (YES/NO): NO